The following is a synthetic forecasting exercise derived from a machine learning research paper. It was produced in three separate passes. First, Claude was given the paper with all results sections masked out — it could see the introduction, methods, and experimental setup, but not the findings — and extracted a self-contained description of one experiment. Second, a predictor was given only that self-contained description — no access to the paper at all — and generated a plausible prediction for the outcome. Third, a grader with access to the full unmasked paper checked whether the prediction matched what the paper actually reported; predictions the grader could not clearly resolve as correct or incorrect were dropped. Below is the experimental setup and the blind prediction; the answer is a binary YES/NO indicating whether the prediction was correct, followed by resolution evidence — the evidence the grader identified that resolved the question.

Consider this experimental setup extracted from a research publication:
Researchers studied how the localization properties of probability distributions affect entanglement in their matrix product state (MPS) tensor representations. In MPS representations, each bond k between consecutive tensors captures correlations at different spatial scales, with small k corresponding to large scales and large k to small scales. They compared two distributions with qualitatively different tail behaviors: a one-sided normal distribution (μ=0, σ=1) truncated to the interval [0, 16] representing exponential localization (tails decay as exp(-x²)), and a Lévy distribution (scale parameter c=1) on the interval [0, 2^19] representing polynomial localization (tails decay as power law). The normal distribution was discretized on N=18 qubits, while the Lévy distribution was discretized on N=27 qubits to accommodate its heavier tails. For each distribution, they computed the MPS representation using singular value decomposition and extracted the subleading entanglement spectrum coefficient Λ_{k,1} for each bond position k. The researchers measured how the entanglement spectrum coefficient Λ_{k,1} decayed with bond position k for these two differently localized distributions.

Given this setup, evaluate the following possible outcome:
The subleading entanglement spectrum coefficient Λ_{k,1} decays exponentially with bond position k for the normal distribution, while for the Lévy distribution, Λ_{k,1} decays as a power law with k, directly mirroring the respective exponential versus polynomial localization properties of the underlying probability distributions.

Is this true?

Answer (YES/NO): NO